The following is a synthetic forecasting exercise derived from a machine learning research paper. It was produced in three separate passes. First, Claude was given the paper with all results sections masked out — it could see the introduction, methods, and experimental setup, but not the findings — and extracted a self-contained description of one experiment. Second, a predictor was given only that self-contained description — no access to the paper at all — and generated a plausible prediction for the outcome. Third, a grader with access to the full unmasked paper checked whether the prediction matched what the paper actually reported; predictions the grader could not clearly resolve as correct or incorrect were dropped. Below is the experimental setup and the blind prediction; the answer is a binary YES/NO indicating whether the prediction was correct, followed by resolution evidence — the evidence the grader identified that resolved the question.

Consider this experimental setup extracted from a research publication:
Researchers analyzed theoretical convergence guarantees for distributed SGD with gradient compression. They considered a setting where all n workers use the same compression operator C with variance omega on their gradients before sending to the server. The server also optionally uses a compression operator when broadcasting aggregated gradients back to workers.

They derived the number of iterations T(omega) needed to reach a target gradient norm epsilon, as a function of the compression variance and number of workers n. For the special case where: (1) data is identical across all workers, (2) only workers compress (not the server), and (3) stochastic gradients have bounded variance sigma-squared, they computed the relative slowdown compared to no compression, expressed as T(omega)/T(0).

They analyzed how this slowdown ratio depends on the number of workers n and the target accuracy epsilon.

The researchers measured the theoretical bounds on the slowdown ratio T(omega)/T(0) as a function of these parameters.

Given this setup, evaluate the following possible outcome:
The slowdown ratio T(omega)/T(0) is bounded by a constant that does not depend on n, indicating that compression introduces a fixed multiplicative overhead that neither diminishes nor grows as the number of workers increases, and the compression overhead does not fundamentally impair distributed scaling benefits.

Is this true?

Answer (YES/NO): NO